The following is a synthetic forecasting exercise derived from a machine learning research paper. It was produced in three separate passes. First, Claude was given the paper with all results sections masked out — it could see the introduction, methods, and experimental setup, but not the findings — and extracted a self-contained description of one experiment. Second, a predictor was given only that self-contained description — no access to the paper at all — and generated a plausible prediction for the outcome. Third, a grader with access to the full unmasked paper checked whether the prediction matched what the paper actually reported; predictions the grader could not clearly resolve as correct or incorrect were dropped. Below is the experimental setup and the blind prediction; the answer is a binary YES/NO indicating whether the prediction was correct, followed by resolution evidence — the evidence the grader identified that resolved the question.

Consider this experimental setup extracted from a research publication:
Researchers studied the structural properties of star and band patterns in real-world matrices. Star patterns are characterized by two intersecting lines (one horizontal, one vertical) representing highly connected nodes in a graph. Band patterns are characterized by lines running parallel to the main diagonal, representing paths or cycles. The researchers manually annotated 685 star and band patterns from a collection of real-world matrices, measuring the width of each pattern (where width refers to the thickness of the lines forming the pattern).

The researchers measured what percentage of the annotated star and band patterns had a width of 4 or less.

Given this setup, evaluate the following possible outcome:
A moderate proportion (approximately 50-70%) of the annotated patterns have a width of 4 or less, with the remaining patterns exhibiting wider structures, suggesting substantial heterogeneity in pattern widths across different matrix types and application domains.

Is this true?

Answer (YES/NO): NO